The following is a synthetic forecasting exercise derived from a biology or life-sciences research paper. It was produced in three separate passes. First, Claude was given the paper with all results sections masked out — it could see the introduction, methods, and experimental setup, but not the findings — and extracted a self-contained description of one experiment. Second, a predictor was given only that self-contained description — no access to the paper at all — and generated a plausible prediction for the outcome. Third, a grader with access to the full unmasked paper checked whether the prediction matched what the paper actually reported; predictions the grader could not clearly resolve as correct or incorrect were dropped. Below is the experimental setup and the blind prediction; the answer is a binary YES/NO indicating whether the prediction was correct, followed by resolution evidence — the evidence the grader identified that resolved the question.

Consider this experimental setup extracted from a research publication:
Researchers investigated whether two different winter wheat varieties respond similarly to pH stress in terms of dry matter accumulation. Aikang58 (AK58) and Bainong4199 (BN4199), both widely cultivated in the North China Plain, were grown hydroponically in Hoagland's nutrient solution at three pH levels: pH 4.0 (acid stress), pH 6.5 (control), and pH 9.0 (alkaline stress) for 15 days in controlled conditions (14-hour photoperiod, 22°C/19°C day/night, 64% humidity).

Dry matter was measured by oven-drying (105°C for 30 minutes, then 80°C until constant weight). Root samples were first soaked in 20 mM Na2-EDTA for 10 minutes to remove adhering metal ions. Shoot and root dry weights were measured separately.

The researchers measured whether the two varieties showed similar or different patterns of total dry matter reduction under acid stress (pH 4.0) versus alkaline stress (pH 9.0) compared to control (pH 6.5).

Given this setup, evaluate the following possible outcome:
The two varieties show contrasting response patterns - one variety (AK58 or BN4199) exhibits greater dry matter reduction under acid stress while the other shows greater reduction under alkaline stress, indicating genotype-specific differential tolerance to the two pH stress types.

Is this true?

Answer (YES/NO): NO